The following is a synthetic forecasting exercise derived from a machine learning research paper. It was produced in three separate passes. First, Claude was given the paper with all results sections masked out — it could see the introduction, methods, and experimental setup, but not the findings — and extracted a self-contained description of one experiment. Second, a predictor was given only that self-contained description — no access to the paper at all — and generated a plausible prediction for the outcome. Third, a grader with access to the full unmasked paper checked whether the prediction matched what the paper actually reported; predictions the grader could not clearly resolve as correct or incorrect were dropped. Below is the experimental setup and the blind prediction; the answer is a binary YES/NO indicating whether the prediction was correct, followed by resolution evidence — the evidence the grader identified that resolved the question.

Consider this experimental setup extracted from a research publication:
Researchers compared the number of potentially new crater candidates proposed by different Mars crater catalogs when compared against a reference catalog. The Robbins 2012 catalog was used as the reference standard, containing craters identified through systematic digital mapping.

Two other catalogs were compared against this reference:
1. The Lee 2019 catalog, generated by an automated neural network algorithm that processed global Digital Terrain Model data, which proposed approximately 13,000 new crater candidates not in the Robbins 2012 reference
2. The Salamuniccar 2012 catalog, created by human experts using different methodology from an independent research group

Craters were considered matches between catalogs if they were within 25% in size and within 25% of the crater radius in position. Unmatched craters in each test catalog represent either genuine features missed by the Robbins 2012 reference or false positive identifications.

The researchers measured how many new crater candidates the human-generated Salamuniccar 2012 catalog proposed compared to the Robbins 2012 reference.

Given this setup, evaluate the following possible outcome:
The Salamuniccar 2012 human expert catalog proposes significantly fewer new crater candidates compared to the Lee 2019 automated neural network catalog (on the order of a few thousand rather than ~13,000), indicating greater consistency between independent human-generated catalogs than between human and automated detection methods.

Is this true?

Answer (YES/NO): YES